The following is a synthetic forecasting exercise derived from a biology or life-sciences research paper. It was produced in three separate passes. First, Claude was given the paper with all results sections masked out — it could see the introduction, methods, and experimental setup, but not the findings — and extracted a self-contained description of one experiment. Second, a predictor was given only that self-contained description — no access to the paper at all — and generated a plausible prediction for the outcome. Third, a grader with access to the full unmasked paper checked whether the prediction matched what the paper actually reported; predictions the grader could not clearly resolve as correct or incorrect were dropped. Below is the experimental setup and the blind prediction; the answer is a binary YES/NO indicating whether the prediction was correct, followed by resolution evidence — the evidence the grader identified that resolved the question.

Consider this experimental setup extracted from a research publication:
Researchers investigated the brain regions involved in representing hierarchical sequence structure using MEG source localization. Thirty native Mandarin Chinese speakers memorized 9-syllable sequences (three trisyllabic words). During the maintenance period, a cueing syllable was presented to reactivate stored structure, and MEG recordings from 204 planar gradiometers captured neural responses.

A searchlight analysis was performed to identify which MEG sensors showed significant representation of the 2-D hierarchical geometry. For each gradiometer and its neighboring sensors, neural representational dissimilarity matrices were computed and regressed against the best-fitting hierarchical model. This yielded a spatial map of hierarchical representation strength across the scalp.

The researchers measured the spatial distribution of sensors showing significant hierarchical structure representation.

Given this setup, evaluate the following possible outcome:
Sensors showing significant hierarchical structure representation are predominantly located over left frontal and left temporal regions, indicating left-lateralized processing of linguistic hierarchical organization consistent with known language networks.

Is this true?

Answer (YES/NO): NO